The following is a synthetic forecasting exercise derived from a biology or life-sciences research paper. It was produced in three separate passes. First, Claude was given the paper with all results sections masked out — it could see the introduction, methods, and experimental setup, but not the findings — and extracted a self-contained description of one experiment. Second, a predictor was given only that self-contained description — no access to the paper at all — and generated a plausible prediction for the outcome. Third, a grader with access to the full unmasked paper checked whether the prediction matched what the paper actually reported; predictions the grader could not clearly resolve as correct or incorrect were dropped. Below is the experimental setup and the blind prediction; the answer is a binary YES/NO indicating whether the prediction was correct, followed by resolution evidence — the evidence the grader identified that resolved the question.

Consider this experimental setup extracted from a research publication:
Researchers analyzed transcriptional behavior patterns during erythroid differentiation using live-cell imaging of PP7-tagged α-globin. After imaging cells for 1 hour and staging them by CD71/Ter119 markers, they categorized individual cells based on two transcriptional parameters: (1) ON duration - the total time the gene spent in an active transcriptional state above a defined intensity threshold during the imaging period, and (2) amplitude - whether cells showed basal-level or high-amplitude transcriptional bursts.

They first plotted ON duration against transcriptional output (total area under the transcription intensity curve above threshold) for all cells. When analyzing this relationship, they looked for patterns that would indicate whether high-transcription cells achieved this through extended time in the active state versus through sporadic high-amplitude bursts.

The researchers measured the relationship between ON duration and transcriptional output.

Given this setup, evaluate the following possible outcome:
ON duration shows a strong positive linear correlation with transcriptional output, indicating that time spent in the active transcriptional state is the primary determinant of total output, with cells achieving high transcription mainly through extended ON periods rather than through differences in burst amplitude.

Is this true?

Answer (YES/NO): NO